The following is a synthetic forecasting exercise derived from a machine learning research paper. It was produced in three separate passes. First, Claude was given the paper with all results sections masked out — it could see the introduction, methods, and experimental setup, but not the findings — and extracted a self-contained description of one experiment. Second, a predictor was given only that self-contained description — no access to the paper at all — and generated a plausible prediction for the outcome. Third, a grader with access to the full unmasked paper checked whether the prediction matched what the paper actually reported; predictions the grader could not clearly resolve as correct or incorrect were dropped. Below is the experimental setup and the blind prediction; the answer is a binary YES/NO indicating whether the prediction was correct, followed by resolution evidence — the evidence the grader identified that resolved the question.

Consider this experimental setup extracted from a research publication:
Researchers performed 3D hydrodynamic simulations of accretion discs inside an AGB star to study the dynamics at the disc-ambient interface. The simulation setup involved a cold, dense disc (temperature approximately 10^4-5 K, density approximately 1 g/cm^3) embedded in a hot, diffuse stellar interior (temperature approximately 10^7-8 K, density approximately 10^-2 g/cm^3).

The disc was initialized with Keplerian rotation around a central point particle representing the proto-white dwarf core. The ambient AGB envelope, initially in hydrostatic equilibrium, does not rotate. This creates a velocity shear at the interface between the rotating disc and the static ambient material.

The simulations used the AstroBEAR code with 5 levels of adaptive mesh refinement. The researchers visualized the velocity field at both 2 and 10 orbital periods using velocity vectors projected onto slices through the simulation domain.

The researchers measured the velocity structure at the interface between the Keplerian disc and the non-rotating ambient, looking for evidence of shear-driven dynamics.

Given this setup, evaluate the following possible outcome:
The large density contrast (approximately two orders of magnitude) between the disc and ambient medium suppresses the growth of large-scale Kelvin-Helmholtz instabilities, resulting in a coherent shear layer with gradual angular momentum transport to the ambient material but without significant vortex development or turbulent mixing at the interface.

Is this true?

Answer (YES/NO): NO